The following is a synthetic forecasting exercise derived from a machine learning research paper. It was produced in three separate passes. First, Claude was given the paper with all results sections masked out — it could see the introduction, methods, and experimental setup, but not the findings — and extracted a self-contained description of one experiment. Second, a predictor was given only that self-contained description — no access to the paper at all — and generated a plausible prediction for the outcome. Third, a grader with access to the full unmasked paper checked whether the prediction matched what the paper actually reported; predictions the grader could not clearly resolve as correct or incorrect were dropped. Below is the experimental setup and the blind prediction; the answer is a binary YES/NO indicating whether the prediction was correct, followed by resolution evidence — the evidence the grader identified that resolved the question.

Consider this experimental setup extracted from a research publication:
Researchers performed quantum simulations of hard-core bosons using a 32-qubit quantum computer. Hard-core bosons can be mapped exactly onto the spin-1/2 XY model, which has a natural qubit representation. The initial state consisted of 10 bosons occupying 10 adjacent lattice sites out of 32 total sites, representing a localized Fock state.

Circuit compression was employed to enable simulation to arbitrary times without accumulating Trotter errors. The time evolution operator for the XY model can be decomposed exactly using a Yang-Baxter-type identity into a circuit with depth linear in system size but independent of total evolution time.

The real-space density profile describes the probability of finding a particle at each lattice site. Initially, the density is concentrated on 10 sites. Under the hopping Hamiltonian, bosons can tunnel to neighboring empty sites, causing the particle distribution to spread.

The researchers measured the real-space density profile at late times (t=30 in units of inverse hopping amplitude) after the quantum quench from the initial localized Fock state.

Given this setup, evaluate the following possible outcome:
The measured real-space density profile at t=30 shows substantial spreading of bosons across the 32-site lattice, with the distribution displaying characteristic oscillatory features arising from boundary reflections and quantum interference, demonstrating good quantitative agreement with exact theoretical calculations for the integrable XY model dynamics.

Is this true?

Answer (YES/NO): NO